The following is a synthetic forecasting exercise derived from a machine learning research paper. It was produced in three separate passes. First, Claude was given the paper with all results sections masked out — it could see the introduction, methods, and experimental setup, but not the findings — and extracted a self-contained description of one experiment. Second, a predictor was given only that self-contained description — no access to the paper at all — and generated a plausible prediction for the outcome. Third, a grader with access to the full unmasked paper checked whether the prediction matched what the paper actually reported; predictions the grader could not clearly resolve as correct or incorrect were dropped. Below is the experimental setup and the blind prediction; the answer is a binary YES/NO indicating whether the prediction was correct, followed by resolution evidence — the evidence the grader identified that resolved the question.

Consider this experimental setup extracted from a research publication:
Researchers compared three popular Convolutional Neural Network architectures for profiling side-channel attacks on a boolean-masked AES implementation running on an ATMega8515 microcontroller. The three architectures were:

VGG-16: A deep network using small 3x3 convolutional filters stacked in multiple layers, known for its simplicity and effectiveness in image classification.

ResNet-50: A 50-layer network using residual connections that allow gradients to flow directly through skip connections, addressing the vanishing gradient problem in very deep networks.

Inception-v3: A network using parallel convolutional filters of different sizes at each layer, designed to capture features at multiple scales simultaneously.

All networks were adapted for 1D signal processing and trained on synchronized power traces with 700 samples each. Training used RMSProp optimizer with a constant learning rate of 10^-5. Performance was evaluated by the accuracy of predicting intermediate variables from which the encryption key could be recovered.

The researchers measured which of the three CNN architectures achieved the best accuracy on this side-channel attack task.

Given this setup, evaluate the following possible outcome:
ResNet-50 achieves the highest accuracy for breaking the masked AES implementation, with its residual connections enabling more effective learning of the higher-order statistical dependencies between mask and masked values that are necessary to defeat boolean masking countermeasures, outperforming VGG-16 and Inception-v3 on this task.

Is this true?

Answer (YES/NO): NO